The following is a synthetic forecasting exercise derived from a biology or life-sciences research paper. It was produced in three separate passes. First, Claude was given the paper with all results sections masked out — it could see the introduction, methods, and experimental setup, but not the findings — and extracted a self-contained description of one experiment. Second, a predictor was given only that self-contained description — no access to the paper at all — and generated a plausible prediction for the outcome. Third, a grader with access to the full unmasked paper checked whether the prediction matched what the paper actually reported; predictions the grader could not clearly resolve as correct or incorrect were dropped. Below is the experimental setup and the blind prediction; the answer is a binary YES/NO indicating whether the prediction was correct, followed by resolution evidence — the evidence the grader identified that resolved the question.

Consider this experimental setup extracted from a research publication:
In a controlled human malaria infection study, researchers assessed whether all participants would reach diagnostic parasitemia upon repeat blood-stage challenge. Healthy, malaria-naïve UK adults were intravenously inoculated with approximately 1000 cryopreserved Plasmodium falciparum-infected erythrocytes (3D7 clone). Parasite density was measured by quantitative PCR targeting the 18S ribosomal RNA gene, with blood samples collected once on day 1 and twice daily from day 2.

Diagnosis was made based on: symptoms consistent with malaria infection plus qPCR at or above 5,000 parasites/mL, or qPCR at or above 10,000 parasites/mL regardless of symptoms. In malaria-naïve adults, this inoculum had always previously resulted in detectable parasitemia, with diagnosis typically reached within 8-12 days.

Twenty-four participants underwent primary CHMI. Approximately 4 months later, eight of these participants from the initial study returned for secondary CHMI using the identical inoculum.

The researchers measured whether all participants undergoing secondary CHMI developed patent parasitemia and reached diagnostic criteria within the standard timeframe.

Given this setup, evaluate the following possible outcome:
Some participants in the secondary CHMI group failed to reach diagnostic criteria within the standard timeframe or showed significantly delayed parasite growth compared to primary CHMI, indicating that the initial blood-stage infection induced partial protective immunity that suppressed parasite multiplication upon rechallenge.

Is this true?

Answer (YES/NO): YES